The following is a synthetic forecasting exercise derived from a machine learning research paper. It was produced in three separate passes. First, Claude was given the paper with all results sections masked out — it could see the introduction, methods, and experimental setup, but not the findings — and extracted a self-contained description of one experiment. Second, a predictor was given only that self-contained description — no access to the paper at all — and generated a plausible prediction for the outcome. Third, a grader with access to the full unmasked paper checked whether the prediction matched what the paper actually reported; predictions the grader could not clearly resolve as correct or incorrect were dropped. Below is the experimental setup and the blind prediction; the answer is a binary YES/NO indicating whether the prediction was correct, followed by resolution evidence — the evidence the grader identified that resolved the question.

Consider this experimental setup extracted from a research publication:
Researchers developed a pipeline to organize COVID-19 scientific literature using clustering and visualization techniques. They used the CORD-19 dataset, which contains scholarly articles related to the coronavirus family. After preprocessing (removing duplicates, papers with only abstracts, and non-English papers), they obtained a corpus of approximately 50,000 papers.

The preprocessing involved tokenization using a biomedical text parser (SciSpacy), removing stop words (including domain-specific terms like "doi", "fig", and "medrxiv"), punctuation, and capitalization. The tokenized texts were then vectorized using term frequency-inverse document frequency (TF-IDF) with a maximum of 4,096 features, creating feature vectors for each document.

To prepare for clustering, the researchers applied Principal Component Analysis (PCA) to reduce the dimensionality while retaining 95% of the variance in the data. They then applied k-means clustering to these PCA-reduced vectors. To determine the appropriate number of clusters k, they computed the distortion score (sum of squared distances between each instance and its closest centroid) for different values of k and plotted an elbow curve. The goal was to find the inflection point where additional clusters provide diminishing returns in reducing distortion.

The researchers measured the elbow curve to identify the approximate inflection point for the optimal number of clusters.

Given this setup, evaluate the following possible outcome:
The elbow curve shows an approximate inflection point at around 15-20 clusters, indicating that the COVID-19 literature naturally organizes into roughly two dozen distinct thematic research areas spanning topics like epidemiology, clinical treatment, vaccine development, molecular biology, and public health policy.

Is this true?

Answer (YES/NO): YES